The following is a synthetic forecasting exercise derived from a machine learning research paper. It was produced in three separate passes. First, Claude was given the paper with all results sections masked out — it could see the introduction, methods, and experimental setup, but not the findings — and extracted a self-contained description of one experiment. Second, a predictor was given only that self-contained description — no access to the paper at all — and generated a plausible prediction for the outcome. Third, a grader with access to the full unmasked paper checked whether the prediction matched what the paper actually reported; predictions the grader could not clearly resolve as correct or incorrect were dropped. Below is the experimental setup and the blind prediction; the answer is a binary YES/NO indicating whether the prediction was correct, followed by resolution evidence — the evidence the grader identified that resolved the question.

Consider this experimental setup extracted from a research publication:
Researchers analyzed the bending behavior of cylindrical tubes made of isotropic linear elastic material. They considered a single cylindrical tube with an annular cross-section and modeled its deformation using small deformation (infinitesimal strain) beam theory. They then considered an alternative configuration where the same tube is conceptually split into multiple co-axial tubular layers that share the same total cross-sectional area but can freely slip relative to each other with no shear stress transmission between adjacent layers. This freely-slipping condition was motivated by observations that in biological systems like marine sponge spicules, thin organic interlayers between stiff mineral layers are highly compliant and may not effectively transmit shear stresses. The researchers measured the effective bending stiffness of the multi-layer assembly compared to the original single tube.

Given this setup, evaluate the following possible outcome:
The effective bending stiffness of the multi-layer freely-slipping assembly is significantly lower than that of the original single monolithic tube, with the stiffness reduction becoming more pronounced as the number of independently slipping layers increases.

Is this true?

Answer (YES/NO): NO